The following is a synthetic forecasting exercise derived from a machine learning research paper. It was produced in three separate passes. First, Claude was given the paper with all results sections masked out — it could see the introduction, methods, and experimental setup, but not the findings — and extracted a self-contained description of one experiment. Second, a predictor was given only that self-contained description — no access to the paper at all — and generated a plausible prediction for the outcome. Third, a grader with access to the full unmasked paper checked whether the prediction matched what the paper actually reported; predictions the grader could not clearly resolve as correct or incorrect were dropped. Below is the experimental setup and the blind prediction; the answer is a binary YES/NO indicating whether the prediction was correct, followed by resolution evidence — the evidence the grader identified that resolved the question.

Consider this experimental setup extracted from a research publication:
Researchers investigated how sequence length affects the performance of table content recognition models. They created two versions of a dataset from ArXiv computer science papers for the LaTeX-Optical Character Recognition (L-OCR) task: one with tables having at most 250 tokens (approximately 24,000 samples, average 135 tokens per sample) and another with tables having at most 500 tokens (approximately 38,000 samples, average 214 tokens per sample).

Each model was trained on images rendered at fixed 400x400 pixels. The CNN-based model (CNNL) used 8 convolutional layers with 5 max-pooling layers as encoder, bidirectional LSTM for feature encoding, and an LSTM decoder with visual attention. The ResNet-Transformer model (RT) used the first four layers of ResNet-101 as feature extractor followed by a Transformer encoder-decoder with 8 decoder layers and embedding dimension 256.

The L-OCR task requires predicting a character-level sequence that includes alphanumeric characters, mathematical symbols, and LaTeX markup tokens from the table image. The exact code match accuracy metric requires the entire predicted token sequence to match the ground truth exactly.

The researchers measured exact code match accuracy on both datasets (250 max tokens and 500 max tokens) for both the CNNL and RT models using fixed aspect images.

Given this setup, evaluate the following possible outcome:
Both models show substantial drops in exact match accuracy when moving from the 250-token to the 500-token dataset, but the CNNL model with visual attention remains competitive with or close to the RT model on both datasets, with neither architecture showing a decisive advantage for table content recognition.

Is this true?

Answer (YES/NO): NO